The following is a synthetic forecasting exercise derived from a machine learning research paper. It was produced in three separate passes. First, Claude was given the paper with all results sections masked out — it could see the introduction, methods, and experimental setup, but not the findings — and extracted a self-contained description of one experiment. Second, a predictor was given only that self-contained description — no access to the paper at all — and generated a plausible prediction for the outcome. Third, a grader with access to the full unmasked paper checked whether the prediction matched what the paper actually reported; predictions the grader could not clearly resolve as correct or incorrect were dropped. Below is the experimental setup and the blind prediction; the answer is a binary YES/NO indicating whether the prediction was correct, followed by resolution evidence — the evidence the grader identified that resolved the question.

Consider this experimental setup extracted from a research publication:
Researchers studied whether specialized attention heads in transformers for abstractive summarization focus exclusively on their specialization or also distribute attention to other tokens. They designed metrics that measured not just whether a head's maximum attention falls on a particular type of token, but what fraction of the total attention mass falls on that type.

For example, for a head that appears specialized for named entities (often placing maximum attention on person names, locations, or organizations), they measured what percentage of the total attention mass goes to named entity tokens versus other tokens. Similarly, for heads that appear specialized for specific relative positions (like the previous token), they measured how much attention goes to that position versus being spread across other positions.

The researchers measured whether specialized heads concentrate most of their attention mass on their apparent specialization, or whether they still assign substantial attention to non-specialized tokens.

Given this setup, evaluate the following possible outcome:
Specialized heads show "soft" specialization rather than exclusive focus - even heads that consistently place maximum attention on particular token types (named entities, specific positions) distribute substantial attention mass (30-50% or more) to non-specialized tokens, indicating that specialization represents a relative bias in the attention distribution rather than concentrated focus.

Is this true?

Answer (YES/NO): NO